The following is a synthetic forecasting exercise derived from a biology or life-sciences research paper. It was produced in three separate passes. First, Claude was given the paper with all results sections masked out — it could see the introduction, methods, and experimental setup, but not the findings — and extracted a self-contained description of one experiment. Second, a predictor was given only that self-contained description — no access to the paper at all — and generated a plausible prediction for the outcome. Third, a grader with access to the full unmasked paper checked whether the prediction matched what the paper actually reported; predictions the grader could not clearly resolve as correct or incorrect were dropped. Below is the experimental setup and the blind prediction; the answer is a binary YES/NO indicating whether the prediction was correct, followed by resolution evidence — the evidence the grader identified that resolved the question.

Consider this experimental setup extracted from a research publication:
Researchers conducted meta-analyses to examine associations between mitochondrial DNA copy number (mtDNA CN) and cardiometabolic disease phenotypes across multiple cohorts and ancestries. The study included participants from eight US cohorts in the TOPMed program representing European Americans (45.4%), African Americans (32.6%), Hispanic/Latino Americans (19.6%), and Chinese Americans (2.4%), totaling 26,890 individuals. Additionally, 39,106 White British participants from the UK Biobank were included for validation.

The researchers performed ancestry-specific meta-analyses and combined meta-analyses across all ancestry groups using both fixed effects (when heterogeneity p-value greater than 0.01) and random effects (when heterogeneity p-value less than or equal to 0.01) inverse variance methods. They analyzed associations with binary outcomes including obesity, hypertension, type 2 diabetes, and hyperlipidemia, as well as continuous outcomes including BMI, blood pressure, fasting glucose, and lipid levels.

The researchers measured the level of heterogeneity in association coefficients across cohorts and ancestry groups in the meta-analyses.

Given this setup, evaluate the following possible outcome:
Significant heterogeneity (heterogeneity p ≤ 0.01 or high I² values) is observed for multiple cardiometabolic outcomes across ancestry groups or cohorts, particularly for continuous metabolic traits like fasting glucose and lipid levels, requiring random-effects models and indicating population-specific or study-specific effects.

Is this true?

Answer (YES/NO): NO